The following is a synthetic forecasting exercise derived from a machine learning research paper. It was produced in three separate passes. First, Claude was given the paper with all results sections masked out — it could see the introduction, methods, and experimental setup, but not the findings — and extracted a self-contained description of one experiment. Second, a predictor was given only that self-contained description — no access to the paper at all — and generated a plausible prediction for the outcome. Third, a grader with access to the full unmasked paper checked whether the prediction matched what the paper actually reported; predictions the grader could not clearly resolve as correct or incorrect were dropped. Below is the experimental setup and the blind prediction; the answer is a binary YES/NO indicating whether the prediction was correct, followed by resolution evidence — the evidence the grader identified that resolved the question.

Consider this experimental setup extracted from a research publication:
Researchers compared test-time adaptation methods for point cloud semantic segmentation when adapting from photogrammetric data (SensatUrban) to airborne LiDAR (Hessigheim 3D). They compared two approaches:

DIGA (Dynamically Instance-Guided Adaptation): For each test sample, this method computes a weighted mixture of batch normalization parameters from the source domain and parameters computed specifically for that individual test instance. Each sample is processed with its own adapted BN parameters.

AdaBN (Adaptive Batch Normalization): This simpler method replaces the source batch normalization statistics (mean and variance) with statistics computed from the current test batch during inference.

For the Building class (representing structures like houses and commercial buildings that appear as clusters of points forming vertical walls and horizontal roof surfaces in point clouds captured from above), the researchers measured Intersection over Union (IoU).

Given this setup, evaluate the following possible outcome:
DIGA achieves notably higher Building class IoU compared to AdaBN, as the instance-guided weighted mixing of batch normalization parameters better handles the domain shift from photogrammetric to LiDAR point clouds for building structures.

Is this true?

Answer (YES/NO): YES